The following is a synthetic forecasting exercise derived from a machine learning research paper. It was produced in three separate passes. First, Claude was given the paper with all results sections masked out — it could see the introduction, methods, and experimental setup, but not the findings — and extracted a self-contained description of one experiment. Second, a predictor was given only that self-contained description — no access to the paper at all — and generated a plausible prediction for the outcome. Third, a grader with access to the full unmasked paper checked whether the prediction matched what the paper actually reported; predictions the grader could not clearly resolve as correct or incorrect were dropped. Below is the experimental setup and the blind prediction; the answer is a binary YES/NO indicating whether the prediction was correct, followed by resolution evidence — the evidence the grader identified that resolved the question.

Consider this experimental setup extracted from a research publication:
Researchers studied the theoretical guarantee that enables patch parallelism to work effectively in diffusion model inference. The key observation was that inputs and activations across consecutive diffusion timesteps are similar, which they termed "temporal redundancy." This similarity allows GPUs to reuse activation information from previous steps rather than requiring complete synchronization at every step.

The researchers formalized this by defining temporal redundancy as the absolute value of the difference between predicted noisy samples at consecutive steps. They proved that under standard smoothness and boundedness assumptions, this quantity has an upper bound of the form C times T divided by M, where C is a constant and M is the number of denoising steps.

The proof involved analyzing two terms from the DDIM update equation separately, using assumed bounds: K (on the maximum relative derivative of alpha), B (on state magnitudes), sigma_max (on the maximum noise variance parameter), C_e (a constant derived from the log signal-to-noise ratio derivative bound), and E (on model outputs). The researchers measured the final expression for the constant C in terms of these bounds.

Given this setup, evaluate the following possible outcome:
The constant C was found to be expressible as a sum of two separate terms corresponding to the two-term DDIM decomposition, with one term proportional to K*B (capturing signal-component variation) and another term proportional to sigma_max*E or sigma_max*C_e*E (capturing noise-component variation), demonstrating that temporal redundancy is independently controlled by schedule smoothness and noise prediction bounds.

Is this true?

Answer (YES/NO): YES